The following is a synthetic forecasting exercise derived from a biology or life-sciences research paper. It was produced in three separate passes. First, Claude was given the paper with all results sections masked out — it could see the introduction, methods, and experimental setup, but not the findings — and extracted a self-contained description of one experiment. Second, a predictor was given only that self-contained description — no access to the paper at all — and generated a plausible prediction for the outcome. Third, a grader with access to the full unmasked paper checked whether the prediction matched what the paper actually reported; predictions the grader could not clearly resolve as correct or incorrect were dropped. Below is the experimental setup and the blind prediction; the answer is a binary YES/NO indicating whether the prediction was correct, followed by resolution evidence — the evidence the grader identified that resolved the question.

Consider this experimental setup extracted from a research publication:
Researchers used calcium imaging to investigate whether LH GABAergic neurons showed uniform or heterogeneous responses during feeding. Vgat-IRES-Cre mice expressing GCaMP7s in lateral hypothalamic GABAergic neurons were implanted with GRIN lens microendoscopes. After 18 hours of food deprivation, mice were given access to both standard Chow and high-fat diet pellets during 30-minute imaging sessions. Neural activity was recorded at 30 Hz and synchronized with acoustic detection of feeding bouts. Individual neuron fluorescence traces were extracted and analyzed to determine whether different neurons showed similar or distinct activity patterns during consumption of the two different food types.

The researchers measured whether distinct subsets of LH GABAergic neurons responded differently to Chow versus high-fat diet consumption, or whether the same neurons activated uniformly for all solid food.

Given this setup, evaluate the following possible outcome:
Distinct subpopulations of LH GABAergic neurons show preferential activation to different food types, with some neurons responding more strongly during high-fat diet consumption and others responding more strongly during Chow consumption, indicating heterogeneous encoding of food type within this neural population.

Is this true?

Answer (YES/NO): NO